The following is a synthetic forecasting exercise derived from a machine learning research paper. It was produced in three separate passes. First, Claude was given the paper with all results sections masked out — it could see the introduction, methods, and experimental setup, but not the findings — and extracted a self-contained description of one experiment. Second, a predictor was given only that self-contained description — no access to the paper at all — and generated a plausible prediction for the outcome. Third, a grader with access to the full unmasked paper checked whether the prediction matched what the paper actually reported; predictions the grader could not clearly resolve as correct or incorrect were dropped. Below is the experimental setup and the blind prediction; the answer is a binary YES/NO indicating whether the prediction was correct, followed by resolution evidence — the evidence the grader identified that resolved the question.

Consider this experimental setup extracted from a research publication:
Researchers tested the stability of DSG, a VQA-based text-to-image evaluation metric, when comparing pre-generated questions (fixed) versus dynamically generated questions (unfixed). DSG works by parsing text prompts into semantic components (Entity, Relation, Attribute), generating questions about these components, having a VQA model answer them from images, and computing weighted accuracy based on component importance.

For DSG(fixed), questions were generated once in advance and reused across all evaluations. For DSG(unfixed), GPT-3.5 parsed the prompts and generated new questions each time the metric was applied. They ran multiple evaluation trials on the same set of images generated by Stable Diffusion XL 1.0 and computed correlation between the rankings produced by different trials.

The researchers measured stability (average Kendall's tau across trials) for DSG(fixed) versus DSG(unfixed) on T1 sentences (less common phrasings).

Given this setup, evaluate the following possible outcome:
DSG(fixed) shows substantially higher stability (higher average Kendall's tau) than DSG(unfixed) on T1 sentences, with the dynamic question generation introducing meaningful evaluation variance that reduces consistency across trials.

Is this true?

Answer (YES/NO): YES